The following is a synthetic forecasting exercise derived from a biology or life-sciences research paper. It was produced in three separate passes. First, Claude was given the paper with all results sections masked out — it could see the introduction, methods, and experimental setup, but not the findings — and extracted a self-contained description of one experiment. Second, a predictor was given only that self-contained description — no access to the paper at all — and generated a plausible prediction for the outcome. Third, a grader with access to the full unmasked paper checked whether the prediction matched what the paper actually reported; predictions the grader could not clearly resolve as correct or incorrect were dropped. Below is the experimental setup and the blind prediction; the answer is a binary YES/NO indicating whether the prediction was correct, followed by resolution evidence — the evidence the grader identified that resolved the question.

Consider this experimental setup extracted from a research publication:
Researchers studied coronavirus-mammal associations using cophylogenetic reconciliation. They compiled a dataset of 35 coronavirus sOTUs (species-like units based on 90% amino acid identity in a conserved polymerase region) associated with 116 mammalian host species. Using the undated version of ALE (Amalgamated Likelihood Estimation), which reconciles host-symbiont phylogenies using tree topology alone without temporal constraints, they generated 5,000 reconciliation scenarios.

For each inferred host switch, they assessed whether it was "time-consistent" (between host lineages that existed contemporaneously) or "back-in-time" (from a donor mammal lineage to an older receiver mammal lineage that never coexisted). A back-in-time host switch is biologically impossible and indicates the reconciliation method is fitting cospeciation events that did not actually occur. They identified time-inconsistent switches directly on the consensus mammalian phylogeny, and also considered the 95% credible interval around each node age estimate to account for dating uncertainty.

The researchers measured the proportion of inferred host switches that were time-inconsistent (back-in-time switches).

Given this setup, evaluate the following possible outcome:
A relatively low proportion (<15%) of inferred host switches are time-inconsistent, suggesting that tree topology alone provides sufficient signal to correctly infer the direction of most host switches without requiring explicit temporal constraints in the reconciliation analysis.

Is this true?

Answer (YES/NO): NO